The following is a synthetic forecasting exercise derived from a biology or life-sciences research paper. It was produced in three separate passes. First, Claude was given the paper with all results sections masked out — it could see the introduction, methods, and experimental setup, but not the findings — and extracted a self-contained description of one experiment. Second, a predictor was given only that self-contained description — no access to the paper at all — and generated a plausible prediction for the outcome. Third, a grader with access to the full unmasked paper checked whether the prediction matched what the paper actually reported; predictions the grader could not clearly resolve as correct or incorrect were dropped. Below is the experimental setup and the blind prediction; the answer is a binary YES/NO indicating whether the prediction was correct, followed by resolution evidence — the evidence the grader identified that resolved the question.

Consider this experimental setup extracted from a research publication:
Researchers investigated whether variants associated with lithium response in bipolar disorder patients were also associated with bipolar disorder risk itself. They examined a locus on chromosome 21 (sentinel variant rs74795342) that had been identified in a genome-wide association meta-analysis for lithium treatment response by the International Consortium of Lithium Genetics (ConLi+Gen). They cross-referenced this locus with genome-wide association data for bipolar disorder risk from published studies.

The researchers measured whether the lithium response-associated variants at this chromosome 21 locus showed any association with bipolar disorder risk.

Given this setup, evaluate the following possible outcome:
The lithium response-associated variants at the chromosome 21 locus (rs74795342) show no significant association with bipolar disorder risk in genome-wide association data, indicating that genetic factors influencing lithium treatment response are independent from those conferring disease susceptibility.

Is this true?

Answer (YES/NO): YES